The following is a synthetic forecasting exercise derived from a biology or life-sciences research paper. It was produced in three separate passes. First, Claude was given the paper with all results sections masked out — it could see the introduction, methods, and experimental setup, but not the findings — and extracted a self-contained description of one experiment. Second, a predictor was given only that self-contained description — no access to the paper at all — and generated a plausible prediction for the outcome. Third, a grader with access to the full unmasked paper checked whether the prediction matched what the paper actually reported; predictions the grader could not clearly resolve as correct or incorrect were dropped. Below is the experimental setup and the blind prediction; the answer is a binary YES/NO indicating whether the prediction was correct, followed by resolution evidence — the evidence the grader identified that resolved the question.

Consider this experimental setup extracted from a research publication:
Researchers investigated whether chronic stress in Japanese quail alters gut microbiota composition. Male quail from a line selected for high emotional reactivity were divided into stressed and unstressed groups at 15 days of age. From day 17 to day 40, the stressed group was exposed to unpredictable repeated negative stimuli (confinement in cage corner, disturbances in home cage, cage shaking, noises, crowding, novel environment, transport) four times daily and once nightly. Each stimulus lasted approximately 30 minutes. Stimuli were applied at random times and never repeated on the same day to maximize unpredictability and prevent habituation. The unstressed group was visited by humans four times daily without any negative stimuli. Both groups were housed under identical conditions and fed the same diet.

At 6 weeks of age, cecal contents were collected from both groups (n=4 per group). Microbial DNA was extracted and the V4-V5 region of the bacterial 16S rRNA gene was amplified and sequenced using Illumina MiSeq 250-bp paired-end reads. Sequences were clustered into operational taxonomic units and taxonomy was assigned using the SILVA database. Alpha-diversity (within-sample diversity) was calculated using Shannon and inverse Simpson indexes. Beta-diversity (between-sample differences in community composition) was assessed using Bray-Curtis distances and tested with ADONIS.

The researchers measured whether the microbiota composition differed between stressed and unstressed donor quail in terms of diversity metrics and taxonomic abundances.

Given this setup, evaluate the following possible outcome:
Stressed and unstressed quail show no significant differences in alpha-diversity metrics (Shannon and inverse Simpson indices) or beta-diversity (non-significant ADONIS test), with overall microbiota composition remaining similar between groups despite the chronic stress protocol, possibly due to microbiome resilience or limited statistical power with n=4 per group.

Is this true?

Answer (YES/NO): NO